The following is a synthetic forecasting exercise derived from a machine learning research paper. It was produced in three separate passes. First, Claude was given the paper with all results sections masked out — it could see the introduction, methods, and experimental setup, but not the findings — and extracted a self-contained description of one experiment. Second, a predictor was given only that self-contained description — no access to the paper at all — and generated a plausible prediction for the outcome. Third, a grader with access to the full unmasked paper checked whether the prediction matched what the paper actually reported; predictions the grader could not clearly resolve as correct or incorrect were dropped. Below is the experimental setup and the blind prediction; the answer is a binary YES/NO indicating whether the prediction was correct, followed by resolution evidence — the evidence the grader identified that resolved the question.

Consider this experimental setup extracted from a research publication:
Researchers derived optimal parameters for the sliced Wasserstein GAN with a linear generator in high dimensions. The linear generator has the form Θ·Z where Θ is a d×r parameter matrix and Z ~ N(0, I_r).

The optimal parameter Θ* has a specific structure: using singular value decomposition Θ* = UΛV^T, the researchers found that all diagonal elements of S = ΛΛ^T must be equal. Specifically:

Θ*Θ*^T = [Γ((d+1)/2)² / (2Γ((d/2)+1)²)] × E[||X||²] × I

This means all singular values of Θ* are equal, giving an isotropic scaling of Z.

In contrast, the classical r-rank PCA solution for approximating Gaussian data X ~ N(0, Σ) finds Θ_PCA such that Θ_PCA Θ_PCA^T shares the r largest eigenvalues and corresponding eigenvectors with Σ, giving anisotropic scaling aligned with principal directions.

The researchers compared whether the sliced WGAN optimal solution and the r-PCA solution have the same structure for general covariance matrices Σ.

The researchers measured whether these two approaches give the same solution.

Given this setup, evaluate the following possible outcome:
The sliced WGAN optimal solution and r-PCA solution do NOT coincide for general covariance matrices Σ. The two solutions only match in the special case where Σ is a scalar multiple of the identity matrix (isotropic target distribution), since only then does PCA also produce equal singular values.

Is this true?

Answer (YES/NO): NO